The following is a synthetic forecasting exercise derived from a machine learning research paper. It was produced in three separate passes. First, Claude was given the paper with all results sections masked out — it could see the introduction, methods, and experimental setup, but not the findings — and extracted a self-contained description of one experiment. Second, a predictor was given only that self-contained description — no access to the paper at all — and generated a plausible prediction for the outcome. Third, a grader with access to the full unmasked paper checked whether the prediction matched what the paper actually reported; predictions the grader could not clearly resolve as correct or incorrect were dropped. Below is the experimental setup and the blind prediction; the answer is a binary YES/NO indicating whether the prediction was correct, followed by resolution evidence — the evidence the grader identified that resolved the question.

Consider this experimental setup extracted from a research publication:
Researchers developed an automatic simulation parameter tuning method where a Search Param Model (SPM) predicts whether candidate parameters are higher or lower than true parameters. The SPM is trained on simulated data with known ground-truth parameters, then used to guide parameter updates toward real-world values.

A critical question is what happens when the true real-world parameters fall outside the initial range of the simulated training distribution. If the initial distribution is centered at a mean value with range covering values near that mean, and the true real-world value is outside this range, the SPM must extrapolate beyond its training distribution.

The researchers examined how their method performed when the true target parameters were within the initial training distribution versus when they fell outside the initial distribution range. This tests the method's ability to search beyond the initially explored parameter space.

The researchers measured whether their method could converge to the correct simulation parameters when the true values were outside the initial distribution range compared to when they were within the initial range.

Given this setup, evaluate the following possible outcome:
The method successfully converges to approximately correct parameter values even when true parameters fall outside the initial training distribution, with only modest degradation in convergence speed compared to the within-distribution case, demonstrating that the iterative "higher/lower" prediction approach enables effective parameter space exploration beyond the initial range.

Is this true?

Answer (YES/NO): NO